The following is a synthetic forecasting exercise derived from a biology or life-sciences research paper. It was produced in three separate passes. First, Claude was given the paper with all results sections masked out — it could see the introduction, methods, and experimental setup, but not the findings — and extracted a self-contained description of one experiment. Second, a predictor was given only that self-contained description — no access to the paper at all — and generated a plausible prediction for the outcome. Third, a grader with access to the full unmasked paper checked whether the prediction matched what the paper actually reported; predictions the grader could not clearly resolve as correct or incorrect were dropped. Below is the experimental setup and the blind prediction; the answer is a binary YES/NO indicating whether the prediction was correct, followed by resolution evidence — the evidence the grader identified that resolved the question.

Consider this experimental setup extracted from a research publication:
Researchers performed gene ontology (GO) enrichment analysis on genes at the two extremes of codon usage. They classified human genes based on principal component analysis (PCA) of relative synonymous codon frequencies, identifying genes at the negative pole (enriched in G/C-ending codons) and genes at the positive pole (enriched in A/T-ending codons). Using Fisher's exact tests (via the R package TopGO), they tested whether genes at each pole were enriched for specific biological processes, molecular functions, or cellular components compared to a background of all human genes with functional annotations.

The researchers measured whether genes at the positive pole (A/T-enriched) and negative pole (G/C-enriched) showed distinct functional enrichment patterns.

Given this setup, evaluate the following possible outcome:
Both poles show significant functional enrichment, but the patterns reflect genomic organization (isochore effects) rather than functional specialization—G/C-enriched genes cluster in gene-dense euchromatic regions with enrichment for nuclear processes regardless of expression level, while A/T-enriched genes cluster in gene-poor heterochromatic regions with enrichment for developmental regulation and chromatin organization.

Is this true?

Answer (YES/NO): NO